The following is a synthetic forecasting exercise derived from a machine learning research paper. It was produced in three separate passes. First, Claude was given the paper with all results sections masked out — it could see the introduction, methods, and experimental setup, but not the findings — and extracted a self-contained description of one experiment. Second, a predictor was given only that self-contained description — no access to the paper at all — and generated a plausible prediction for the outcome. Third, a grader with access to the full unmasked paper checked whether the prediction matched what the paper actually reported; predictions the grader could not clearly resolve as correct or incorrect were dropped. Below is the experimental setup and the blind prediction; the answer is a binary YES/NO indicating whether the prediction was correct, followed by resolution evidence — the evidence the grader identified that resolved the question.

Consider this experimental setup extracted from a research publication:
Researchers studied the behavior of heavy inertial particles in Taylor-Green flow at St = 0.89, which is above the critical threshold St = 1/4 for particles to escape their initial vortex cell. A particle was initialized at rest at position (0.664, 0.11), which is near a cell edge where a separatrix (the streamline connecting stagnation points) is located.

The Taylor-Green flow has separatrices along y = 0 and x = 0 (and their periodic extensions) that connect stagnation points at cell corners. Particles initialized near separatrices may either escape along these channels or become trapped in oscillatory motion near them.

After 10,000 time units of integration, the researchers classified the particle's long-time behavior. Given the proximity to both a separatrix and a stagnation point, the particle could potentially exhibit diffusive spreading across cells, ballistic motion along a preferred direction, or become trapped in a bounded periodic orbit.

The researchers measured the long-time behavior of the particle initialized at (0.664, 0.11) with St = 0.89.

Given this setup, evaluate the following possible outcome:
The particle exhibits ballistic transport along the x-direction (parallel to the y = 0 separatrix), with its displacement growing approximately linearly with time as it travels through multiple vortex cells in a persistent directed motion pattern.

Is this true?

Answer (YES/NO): NO